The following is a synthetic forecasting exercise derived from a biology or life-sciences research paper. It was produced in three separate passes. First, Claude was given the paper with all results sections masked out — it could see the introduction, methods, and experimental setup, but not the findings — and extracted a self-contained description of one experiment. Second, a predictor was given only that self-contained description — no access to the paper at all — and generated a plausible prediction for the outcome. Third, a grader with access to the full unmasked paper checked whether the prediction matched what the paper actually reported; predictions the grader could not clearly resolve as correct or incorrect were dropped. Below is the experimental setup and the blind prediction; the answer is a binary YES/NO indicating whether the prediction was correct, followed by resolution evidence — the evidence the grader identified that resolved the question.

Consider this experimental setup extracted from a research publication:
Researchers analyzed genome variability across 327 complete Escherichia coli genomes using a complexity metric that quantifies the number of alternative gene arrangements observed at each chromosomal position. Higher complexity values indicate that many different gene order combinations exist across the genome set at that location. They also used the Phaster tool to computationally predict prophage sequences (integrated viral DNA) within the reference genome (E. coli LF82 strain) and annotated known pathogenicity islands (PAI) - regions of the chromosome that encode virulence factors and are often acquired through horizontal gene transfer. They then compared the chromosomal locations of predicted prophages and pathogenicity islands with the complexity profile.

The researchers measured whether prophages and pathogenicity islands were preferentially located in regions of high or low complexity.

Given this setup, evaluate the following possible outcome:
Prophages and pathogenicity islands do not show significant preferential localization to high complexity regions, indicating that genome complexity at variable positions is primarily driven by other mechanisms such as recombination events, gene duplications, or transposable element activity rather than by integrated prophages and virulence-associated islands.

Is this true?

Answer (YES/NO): NO